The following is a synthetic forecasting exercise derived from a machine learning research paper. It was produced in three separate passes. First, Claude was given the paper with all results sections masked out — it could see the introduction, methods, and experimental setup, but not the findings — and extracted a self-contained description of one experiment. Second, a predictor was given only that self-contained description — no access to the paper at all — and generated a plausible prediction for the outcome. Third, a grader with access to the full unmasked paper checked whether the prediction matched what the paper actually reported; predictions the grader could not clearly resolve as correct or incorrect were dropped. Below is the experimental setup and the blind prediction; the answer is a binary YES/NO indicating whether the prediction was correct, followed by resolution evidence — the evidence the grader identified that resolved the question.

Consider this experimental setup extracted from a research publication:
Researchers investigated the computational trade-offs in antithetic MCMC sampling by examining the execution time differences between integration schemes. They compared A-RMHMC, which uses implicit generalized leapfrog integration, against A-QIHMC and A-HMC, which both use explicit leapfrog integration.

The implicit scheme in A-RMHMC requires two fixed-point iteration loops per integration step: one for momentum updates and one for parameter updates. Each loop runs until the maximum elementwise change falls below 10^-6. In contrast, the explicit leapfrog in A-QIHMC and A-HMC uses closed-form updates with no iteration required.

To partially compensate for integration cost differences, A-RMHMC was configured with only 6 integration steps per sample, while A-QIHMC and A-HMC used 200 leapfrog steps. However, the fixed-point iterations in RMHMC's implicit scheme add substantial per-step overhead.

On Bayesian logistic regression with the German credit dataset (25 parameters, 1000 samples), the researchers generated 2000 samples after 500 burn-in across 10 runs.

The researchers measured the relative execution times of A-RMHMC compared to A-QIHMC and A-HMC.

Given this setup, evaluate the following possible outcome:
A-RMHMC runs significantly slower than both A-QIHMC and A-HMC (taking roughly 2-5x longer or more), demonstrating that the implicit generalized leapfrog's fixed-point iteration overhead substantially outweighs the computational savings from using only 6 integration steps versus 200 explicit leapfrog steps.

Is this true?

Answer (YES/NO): YES